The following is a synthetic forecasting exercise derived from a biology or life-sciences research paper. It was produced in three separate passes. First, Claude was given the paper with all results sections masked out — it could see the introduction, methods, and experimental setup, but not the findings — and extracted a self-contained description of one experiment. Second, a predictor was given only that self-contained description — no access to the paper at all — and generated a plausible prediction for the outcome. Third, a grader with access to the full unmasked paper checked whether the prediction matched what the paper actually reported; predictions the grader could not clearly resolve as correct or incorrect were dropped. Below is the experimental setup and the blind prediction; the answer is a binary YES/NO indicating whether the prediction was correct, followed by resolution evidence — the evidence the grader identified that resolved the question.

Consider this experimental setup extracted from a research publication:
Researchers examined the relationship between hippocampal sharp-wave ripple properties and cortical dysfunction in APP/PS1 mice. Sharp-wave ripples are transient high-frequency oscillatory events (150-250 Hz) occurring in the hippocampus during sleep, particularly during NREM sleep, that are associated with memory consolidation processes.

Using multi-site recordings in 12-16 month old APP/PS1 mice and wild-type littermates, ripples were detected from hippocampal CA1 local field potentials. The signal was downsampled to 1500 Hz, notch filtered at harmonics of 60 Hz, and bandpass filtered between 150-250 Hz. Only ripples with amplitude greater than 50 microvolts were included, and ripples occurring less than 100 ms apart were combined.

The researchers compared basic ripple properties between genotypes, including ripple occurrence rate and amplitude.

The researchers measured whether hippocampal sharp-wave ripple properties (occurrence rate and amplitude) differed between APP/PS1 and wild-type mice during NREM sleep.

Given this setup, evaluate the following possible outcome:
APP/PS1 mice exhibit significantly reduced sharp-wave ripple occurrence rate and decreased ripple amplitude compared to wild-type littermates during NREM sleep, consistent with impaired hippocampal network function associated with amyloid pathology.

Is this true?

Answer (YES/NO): NO